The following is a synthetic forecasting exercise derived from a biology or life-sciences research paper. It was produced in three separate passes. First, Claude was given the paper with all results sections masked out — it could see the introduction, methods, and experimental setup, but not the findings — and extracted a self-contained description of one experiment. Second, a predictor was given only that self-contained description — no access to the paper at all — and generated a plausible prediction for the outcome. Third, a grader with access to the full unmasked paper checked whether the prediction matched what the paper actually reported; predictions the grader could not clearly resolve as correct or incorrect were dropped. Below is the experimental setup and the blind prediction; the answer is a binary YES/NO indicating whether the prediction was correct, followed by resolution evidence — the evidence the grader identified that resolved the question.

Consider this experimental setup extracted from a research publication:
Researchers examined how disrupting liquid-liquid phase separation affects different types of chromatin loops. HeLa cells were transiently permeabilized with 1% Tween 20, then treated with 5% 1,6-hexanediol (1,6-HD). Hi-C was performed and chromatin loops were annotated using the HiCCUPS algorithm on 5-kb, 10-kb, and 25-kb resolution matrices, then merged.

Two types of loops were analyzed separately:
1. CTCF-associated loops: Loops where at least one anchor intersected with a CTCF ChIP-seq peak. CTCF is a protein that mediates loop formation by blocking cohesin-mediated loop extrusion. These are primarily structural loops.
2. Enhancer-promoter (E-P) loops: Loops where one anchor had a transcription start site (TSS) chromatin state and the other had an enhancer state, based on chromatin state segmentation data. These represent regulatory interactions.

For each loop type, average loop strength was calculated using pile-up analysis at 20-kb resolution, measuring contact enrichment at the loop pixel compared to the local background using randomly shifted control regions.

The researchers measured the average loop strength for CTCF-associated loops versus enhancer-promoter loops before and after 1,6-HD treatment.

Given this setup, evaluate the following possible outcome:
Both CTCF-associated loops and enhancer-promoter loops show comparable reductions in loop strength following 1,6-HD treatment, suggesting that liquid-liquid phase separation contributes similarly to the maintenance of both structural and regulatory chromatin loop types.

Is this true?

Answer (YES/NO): NO